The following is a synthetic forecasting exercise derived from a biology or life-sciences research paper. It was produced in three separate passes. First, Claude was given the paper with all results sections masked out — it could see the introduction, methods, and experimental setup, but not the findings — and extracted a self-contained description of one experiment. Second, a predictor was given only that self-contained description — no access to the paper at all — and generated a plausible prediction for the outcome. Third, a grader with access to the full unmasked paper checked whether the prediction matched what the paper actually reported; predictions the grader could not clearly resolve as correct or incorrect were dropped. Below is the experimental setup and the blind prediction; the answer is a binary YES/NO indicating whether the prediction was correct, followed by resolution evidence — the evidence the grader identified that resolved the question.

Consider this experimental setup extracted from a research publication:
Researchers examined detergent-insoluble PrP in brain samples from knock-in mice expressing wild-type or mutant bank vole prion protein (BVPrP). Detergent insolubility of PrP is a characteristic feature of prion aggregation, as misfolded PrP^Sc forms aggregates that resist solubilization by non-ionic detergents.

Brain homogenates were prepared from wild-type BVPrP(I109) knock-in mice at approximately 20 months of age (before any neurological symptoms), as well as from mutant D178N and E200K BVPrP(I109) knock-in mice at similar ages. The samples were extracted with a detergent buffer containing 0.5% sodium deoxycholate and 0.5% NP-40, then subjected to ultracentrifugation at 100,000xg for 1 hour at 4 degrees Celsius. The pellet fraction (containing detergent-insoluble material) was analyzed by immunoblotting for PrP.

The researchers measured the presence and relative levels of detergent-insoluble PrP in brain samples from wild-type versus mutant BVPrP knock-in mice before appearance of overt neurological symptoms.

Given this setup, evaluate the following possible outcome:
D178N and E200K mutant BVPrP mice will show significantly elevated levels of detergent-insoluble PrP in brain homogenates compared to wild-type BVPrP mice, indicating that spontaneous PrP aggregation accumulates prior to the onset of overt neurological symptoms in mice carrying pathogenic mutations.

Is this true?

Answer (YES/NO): YES